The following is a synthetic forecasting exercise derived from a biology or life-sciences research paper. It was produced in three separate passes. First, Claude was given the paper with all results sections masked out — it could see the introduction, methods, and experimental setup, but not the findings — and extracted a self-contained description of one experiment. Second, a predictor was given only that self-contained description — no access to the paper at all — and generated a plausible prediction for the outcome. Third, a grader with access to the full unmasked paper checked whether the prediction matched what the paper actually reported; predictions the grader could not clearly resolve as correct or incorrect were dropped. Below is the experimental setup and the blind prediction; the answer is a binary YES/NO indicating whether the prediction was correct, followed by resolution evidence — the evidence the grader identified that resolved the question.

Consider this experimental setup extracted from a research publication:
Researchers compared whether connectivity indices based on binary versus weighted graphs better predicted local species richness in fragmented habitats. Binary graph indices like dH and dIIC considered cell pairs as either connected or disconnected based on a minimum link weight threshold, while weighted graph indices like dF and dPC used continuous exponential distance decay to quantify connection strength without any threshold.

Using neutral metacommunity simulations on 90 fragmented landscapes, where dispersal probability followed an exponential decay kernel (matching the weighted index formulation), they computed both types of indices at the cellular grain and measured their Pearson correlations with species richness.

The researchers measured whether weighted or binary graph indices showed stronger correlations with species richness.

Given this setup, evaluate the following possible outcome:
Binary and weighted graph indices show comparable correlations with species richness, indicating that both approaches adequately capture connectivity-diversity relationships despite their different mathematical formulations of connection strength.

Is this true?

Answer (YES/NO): NO